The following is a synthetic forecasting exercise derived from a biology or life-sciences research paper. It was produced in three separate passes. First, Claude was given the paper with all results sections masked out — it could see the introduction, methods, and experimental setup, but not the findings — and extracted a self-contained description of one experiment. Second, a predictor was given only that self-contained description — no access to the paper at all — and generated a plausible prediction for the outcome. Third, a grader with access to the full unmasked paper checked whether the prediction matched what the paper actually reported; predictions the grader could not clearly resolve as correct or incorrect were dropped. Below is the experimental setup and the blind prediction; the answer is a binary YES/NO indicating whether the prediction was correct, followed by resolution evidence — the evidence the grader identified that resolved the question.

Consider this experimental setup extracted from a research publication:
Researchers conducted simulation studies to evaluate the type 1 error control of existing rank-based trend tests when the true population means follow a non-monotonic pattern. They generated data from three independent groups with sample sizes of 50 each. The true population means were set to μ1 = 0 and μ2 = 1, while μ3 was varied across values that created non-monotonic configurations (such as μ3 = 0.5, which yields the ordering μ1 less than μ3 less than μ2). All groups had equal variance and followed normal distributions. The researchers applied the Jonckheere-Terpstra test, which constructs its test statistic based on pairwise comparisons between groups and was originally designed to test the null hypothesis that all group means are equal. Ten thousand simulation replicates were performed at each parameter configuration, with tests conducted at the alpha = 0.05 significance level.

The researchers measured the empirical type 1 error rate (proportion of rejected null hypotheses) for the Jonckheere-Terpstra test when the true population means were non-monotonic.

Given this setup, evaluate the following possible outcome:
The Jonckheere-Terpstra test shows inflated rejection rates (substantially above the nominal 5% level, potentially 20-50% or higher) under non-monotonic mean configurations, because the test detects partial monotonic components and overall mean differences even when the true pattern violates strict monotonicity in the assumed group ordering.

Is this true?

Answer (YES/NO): YES